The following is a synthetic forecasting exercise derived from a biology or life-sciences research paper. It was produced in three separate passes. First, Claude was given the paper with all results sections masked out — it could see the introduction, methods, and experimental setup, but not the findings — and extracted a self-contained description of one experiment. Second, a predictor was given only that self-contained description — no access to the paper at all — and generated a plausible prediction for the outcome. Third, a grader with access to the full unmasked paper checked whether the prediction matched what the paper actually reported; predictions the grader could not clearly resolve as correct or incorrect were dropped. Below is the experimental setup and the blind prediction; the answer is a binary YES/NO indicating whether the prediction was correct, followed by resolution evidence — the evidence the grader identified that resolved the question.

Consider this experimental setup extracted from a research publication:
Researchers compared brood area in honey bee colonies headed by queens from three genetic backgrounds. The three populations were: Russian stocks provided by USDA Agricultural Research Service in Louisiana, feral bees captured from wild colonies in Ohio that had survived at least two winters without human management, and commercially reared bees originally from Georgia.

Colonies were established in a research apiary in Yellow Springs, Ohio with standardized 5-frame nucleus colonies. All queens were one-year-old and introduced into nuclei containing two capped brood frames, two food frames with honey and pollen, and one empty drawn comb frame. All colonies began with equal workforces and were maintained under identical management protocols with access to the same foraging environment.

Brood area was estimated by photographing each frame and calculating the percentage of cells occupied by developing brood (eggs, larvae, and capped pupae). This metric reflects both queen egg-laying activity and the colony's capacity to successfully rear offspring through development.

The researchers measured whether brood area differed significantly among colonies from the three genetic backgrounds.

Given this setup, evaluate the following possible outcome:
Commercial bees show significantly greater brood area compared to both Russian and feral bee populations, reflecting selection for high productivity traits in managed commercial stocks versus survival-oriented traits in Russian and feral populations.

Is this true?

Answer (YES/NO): NO